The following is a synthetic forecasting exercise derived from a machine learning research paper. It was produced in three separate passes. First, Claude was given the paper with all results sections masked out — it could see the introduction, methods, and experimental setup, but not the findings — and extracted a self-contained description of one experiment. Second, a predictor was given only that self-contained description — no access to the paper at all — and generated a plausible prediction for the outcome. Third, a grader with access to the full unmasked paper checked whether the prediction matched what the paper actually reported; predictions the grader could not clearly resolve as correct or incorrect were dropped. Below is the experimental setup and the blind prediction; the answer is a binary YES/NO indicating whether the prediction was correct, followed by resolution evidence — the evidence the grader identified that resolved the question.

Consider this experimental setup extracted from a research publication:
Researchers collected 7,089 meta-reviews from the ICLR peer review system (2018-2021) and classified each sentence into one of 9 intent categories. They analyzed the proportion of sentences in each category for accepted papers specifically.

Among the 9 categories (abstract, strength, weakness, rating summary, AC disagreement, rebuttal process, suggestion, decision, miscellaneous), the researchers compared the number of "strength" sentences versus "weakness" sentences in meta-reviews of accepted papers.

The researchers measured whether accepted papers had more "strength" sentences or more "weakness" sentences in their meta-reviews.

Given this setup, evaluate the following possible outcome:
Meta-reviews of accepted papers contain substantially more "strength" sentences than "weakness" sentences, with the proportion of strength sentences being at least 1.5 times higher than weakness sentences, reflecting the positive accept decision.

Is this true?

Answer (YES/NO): YES